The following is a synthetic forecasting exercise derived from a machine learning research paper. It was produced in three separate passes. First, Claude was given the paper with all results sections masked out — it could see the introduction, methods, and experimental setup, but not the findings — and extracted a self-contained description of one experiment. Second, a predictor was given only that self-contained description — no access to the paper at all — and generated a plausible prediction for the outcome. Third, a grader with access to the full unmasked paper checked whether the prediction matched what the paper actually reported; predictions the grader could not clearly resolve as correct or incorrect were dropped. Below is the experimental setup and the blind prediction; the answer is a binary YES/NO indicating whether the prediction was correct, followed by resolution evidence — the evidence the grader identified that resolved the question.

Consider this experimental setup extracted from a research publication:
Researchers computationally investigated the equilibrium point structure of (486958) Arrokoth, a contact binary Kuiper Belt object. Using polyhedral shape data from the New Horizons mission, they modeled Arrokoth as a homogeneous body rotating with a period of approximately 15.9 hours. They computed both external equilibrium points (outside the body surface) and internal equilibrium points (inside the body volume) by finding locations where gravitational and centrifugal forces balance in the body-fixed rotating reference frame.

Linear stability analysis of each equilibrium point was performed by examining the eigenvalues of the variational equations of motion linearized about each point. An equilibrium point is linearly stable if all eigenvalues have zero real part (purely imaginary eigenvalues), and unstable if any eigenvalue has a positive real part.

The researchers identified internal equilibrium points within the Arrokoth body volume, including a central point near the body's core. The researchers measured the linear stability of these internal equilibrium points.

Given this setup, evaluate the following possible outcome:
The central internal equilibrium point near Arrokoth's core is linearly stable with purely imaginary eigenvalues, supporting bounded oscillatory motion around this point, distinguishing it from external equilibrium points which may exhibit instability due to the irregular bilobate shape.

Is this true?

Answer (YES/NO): NO